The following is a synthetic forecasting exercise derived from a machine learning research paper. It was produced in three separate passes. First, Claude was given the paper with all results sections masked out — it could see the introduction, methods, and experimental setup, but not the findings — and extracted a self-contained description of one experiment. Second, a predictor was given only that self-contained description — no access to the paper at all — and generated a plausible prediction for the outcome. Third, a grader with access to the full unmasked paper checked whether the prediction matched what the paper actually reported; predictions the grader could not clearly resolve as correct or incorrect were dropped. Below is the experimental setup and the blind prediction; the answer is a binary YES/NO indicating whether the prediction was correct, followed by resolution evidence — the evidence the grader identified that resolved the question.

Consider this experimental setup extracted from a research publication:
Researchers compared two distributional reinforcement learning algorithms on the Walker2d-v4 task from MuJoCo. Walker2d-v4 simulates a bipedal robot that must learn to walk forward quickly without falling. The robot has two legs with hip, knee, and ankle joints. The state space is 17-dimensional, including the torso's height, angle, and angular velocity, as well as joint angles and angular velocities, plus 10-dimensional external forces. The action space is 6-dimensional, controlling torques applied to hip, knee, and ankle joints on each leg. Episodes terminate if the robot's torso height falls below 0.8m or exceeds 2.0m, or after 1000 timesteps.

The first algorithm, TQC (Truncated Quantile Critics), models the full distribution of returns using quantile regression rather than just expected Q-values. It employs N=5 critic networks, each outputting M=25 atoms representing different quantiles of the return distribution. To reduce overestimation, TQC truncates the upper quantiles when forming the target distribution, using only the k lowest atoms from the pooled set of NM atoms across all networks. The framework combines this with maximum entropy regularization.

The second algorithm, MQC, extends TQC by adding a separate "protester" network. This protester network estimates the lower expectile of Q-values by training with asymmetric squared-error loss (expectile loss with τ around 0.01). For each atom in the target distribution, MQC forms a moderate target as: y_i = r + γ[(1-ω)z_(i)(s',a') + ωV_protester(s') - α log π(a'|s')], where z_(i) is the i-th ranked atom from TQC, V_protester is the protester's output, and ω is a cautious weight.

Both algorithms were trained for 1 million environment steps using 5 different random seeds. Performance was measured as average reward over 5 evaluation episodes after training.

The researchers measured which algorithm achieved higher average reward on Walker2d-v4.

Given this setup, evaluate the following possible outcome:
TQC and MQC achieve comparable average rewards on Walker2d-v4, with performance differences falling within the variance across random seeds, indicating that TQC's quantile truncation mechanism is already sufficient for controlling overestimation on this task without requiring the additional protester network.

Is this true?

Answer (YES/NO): YES